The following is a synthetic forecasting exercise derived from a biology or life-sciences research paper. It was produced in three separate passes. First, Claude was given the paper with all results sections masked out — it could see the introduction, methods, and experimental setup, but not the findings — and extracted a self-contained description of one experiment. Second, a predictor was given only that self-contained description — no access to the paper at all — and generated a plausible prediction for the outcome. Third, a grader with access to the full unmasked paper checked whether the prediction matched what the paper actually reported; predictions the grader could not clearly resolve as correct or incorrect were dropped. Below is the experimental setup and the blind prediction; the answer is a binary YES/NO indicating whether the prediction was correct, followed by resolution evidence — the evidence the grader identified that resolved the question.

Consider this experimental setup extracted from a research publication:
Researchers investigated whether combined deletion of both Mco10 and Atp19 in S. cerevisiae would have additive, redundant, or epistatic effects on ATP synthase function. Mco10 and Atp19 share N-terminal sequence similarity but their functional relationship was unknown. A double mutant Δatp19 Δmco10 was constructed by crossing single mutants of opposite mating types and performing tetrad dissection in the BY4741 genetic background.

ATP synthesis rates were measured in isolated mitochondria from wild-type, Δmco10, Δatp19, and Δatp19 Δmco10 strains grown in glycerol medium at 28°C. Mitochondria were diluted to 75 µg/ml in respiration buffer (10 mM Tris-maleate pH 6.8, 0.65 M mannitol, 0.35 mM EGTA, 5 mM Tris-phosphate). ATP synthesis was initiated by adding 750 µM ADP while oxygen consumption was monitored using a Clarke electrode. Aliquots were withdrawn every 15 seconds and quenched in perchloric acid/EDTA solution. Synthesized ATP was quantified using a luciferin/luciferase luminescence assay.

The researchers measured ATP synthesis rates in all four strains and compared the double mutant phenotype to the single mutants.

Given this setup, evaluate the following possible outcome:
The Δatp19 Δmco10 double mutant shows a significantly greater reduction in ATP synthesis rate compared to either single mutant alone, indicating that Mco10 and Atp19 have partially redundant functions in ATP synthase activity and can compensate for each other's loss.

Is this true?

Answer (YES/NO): NO